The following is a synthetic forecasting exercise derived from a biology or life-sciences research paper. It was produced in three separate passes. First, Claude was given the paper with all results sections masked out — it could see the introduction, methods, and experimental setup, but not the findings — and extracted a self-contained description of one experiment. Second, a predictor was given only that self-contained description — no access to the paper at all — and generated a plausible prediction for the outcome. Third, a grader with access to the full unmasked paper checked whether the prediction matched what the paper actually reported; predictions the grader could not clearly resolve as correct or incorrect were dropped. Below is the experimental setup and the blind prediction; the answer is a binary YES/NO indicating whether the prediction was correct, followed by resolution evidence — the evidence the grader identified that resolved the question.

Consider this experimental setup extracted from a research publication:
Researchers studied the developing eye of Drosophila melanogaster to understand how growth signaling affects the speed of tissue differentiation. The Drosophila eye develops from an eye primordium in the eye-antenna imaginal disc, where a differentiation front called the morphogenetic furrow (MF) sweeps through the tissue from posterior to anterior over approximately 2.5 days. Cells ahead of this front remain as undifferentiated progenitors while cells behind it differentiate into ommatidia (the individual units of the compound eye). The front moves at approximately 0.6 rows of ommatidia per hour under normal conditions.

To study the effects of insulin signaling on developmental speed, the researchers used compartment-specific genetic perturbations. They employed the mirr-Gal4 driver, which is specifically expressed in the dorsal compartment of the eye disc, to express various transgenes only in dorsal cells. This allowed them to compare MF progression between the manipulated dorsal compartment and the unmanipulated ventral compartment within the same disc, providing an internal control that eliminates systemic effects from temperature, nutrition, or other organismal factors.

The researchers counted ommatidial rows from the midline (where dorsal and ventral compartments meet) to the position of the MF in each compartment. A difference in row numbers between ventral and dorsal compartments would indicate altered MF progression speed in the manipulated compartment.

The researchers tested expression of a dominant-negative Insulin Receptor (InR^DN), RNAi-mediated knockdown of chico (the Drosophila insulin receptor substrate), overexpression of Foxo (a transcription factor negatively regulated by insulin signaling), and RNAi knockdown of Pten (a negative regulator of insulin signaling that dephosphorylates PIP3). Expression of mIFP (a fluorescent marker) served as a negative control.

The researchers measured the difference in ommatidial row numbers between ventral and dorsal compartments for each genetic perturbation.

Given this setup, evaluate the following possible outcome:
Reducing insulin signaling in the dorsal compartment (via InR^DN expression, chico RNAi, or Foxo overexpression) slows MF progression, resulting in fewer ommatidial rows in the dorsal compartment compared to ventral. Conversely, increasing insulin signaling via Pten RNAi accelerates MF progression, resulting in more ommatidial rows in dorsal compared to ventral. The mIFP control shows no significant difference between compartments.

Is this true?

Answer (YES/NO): YES